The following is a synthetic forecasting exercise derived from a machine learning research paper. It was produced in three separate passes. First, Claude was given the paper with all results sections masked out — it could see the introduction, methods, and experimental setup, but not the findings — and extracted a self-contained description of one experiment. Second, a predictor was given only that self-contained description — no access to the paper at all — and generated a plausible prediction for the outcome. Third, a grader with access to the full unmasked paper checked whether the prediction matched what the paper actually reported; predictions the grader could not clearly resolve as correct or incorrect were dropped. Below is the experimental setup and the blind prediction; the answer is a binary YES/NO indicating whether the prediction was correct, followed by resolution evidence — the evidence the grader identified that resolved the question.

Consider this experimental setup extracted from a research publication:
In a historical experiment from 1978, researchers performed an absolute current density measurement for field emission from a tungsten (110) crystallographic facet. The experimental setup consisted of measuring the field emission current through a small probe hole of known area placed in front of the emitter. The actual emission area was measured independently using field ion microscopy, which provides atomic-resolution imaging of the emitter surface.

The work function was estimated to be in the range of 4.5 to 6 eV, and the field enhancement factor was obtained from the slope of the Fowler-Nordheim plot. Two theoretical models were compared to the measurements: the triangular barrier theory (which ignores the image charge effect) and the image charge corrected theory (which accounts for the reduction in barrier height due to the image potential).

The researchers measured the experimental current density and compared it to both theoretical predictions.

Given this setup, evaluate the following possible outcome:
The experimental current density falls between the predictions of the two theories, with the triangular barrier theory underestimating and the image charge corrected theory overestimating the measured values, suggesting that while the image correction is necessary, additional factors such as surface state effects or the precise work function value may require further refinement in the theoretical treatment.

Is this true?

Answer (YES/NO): YES